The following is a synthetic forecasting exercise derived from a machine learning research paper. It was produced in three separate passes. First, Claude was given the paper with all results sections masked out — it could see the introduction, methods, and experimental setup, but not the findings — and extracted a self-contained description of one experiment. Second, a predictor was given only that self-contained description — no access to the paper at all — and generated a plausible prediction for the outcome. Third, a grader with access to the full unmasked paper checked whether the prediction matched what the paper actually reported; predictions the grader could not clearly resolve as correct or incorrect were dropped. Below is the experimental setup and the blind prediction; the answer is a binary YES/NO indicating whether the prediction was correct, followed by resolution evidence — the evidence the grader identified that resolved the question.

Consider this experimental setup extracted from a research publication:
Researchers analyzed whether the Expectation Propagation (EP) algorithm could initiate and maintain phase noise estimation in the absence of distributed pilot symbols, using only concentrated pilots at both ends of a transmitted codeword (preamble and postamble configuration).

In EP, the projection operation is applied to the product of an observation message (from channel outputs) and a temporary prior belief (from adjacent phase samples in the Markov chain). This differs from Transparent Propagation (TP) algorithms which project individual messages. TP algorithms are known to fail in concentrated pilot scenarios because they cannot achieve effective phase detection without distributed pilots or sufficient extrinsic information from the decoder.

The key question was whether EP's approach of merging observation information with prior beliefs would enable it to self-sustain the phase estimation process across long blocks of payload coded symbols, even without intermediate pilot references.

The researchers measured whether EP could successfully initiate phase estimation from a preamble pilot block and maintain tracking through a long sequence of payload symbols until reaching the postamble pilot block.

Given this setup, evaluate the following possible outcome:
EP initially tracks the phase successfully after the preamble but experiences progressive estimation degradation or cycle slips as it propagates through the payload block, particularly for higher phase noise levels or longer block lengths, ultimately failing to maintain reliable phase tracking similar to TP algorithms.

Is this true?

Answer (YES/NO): NO